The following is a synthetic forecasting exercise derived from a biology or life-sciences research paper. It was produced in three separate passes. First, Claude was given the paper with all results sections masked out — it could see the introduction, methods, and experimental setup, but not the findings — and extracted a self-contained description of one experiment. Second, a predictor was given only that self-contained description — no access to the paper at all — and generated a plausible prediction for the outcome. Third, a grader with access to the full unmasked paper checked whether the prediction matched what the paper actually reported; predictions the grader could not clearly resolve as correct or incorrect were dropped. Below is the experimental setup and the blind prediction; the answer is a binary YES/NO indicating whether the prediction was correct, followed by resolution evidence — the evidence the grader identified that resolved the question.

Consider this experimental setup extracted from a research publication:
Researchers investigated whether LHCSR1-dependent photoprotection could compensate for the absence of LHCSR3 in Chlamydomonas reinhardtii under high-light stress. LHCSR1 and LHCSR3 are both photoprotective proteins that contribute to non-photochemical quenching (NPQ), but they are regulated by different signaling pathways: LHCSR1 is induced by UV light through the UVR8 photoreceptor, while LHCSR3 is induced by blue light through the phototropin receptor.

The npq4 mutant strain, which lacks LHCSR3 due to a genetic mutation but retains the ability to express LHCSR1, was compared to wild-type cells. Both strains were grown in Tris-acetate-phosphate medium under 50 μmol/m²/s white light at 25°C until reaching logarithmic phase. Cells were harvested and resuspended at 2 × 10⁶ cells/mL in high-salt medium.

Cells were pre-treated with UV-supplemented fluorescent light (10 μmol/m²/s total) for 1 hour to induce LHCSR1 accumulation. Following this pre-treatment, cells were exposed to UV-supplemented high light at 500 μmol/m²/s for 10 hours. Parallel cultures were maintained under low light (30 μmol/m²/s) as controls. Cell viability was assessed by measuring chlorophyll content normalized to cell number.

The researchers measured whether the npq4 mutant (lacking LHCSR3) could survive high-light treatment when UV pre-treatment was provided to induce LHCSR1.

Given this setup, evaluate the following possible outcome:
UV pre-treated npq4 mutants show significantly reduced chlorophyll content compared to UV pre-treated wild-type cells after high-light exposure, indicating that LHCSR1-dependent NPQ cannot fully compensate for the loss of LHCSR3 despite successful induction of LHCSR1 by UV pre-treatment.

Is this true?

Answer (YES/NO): NO